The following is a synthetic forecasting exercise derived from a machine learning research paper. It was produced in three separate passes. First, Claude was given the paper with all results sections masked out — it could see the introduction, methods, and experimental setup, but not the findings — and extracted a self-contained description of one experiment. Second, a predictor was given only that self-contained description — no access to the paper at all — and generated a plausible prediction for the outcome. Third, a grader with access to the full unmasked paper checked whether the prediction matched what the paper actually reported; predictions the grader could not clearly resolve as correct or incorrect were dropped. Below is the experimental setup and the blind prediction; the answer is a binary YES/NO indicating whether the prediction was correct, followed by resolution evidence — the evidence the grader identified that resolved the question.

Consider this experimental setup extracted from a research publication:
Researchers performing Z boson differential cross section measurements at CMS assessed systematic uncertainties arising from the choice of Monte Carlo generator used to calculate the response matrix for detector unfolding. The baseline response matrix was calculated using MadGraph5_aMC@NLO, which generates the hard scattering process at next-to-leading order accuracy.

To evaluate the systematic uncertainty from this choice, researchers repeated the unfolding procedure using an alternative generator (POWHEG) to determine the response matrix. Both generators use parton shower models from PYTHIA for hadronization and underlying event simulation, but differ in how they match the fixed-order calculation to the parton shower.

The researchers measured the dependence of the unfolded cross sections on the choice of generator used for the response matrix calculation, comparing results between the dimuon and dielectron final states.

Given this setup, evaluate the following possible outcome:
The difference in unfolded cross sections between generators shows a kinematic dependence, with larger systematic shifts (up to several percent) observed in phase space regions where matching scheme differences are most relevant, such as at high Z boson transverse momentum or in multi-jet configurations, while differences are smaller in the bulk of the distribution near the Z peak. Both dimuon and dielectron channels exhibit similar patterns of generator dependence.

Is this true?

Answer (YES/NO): NO